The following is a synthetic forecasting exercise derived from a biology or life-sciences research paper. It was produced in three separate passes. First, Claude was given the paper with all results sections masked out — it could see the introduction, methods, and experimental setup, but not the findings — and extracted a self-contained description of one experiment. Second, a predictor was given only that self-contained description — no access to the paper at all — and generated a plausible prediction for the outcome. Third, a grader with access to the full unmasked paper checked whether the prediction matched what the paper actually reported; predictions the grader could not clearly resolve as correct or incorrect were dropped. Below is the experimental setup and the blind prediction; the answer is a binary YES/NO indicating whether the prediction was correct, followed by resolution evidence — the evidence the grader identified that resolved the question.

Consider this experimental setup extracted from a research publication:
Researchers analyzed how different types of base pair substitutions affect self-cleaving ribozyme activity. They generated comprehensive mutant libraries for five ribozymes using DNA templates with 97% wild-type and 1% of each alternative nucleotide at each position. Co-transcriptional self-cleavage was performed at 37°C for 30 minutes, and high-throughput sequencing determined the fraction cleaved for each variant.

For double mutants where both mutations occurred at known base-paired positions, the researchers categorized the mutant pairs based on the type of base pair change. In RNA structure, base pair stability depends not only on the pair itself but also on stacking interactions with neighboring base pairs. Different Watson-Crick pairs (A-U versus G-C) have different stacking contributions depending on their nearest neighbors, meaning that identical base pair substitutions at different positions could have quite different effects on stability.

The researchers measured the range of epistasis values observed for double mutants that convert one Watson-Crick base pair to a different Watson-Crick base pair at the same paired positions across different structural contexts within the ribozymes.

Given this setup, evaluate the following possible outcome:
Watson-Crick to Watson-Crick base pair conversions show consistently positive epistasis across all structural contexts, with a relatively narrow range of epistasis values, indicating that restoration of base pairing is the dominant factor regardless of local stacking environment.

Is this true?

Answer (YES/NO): NO